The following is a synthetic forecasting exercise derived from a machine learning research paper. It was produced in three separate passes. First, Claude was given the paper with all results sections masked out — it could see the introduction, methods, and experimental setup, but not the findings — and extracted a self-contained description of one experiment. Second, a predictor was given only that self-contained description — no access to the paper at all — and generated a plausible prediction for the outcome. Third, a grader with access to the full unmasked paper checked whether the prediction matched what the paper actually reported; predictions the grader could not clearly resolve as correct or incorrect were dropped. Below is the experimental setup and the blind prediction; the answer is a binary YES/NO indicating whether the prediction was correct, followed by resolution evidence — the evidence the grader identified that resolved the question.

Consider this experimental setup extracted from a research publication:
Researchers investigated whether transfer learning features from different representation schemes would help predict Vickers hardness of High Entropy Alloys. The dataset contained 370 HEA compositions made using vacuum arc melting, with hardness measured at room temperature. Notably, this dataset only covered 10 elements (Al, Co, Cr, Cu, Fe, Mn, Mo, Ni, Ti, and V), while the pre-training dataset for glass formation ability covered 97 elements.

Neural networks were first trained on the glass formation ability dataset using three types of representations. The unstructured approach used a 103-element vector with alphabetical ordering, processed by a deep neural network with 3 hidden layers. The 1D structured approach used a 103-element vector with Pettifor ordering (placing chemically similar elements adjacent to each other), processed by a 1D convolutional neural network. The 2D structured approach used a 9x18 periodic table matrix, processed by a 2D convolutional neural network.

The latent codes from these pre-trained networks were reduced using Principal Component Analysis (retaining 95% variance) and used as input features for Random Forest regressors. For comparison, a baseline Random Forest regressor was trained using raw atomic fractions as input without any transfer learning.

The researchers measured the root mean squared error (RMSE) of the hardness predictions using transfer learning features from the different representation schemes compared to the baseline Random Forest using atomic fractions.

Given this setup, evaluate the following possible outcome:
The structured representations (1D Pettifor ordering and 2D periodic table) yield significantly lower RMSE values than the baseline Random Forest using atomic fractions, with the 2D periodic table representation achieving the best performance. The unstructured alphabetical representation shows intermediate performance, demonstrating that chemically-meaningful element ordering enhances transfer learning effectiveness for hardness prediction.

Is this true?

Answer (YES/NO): NO